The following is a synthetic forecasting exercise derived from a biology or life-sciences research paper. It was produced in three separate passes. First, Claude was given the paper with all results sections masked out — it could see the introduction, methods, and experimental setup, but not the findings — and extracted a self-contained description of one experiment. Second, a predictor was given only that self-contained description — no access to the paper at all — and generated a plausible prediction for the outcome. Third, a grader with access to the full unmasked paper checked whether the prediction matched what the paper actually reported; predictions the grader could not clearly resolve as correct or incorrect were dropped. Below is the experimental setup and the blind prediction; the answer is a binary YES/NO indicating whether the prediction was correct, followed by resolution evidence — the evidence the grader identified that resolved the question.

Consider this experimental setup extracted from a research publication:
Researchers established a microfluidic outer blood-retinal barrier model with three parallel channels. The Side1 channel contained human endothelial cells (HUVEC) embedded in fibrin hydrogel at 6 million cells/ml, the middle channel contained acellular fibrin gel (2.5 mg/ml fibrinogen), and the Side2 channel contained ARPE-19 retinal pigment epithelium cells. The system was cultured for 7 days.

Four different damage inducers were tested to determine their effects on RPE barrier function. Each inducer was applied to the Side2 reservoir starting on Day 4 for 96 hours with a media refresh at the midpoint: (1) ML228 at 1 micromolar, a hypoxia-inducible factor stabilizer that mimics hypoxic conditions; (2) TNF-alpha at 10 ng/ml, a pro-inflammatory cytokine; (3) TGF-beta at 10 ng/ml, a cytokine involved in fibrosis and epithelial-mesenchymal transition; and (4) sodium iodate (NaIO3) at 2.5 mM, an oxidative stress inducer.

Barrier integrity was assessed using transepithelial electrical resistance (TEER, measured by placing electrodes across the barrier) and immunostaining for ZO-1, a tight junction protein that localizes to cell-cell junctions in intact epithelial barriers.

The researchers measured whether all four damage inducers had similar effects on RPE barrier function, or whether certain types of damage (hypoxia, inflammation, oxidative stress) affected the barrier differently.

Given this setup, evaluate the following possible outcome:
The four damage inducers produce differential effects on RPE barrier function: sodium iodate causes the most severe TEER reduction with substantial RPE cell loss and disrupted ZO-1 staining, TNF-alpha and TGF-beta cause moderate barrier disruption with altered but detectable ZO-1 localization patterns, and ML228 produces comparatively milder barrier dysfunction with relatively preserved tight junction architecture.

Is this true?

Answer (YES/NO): NO